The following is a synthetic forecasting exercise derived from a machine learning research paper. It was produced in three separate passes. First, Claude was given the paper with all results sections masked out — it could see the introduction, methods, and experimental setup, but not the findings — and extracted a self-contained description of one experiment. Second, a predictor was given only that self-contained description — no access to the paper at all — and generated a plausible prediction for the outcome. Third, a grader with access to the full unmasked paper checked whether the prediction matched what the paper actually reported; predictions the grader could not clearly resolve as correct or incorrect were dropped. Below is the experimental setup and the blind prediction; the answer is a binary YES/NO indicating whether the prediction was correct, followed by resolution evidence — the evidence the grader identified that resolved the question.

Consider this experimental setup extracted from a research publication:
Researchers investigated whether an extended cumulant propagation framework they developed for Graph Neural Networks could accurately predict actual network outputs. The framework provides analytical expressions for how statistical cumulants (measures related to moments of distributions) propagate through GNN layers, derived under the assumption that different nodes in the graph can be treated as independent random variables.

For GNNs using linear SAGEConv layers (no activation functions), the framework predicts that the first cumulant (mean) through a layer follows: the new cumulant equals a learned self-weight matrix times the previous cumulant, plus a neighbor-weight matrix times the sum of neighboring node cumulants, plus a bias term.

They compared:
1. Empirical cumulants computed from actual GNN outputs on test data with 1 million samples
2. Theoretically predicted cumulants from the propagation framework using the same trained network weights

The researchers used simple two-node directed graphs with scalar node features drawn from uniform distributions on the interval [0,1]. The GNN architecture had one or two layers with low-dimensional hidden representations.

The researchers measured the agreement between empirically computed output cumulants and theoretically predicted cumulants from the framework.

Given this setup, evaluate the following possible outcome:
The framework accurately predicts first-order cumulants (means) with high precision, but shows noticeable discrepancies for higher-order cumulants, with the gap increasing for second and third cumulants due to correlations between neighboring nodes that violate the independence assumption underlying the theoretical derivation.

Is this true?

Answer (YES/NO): NO